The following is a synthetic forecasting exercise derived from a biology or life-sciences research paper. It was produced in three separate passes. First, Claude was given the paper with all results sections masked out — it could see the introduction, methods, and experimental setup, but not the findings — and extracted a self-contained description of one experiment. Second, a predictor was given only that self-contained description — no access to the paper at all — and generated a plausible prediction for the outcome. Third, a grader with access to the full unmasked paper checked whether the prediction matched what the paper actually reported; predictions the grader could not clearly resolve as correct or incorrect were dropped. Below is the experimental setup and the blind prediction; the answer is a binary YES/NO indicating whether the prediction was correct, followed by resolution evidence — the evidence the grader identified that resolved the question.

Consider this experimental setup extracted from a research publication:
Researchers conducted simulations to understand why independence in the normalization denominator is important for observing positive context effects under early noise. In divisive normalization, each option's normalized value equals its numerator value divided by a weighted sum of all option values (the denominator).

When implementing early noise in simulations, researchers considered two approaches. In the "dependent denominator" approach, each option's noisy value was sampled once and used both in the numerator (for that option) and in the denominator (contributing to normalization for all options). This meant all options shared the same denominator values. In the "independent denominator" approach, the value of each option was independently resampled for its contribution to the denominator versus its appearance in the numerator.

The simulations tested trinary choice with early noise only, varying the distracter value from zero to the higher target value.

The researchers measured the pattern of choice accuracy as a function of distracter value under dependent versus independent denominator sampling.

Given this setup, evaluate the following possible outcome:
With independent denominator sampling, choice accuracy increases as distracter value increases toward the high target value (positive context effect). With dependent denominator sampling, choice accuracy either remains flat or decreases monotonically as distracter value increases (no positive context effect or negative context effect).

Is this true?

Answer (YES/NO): YES